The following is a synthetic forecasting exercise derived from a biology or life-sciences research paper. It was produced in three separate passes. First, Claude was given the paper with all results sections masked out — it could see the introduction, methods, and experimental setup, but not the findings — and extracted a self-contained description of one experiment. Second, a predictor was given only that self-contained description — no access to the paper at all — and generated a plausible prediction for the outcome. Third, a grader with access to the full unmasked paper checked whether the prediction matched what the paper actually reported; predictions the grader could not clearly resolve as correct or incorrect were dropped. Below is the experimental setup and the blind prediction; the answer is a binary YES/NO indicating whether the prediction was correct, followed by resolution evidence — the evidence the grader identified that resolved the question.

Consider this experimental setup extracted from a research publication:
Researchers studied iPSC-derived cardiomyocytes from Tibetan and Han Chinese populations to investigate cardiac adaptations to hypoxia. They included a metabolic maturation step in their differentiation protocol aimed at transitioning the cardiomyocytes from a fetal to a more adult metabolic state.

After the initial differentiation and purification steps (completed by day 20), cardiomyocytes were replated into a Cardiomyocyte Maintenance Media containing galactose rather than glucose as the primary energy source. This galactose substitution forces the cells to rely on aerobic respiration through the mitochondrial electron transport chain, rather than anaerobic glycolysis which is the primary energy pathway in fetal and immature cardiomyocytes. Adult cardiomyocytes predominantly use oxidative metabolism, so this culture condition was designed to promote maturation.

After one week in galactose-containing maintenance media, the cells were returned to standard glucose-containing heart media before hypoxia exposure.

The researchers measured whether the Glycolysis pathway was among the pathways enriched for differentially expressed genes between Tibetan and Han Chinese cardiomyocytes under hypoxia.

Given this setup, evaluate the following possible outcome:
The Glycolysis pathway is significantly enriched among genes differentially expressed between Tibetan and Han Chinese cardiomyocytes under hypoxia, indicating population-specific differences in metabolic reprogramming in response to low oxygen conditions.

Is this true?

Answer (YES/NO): YES